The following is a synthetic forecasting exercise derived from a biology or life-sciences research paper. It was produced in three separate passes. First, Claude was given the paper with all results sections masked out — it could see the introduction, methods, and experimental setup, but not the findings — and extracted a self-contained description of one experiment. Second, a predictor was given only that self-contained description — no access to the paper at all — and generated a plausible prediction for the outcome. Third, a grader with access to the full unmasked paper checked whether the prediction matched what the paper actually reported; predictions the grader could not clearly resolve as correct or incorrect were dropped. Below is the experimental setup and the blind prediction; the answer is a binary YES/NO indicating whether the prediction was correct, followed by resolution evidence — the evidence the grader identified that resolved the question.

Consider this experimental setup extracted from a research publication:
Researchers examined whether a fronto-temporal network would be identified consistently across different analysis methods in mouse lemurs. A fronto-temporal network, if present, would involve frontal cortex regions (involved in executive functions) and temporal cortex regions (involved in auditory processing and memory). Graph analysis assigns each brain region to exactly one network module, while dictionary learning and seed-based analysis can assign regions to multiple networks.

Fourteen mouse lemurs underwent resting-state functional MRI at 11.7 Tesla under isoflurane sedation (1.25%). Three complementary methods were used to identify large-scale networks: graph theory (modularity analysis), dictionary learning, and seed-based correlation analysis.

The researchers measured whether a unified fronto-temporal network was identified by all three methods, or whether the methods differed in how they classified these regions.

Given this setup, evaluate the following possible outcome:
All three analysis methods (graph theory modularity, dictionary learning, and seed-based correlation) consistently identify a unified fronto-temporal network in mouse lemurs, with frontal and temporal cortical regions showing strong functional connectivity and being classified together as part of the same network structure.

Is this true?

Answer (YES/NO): NO